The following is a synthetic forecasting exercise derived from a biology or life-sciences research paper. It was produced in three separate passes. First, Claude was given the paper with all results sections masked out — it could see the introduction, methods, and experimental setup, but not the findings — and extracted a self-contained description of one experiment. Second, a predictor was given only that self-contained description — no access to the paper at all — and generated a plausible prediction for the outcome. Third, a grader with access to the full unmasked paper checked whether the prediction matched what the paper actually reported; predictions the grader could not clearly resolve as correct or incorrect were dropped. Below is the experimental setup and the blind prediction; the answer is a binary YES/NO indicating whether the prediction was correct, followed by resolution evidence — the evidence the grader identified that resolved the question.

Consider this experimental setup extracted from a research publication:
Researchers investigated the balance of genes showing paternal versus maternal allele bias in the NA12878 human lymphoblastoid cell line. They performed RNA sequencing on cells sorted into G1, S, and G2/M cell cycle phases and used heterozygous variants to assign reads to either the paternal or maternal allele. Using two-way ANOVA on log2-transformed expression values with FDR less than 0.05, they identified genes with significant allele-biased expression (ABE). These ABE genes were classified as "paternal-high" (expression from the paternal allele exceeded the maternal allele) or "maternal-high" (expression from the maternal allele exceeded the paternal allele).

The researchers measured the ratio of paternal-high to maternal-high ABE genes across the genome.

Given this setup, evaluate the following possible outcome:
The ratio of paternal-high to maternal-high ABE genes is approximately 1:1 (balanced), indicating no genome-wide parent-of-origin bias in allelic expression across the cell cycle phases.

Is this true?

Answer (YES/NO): YES